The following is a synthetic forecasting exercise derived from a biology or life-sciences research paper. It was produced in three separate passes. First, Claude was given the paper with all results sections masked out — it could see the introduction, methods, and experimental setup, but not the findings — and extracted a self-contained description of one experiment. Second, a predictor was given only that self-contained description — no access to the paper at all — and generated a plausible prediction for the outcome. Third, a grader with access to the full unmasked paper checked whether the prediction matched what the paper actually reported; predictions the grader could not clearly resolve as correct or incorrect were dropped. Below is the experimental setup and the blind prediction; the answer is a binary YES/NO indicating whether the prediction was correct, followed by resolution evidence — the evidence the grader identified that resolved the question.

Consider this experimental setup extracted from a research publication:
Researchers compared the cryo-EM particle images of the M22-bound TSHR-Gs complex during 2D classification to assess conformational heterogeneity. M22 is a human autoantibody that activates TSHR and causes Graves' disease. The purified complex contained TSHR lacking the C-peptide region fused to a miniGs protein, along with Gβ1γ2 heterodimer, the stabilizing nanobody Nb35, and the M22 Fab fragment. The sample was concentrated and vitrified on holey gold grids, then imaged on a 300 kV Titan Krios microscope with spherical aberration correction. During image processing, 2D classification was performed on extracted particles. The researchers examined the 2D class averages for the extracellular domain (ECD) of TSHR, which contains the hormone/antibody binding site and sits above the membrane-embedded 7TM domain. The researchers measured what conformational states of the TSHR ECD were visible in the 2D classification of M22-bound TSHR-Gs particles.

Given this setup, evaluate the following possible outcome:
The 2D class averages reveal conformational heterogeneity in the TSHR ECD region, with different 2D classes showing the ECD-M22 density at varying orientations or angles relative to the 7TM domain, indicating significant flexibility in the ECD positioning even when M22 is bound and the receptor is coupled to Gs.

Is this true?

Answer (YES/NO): YES